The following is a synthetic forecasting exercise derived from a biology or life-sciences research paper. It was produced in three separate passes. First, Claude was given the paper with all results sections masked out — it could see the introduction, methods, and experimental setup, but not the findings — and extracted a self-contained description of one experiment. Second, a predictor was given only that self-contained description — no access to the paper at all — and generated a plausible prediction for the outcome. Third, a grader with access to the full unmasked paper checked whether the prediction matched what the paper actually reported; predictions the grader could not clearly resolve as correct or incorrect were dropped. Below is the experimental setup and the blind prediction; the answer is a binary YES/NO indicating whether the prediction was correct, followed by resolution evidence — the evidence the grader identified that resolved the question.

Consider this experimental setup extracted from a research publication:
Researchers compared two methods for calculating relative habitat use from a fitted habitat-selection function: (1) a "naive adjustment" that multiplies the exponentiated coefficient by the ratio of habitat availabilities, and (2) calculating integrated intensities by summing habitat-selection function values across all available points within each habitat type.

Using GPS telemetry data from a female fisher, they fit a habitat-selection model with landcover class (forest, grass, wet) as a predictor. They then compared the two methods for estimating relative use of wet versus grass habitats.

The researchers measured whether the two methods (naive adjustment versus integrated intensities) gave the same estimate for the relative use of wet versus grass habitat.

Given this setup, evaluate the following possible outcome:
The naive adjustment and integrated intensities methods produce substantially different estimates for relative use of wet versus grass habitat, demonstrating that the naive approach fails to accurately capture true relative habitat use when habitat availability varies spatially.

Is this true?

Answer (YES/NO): YES